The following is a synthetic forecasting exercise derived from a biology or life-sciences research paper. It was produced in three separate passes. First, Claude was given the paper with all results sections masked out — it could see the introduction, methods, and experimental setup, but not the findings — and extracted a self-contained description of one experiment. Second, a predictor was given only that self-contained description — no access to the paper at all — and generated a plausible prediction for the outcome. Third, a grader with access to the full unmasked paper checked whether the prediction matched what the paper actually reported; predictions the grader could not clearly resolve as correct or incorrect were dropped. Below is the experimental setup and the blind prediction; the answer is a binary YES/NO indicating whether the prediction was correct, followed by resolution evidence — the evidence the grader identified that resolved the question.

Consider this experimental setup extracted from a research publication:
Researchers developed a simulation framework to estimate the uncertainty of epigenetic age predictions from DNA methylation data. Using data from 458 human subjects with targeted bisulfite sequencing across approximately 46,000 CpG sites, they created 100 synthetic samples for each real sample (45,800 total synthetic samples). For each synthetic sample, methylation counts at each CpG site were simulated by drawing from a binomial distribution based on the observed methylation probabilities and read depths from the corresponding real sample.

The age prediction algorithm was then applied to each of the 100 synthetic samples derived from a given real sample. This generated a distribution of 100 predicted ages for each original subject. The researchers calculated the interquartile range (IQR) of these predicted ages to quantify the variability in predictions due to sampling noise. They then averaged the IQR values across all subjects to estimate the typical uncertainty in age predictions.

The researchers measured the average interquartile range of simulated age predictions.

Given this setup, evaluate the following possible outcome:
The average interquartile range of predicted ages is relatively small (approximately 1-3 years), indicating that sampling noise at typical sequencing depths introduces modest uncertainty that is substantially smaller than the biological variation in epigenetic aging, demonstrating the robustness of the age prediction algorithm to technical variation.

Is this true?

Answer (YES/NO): NO